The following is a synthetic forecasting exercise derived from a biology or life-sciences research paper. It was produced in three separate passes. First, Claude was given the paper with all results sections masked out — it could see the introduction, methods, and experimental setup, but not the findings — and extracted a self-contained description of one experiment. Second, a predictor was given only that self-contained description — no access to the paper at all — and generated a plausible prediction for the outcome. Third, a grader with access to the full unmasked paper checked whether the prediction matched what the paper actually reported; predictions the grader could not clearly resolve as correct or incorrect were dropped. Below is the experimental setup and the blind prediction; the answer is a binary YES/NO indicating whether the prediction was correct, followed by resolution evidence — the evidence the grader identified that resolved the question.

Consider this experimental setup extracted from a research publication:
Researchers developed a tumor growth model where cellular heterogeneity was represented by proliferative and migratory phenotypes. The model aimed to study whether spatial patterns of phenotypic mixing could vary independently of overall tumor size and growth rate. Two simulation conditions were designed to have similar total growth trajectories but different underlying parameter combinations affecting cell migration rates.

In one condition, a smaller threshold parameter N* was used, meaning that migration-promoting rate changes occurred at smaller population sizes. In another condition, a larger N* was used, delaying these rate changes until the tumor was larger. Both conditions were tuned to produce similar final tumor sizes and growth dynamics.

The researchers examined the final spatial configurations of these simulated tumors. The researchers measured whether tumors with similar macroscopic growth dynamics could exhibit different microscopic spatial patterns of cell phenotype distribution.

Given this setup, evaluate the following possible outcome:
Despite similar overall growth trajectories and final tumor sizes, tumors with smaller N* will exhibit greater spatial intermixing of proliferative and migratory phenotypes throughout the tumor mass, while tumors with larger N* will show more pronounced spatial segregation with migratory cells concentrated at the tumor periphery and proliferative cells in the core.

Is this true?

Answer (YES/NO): NO